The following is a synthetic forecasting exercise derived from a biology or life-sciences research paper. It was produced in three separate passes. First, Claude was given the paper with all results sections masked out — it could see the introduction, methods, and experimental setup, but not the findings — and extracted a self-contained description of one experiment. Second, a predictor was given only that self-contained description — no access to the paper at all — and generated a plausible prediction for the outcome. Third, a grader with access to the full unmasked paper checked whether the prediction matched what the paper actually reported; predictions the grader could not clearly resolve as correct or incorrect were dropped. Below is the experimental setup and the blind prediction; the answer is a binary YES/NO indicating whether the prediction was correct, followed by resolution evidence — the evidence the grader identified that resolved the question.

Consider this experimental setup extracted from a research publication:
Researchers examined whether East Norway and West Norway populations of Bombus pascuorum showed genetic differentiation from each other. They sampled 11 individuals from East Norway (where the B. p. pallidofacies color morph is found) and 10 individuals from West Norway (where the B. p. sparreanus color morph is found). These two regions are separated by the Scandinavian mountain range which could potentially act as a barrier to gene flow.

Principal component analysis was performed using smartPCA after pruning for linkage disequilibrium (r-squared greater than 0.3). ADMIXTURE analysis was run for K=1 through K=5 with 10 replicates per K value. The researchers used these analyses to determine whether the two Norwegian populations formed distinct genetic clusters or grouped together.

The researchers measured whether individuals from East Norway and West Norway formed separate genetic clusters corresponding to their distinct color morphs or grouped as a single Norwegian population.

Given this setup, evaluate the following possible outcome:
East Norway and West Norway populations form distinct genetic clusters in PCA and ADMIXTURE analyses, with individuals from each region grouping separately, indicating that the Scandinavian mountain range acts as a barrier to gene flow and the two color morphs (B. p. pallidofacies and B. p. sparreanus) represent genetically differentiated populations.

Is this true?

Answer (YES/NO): NO